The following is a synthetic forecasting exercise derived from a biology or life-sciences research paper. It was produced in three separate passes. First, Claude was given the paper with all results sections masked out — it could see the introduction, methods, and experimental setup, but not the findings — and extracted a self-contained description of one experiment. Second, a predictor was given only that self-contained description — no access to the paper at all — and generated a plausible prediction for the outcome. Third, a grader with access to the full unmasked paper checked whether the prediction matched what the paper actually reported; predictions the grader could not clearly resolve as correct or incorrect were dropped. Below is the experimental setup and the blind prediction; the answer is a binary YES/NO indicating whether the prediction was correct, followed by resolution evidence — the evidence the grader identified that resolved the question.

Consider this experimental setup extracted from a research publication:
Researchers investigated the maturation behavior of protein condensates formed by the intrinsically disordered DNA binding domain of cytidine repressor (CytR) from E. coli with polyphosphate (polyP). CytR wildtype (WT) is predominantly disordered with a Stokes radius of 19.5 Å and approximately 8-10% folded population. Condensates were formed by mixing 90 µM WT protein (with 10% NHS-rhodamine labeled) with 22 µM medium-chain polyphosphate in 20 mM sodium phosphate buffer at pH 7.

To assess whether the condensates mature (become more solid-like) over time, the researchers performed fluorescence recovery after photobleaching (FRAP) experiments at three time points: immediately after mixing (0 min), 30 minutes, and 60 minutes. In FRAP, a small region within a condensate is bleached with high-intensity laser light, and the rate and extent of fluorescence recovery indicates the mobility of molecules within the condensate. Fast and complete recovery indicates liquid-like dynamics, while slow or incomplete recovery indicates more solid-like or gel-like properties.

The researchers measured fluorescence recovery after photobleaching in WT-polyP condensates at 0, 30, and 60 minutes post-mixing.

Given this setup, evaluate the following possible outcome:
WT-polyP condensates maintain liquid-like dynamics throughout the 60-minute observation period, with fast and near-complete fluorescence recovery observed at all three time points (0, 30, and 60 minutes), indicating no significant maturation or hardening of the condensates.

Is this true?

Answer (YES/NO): NO